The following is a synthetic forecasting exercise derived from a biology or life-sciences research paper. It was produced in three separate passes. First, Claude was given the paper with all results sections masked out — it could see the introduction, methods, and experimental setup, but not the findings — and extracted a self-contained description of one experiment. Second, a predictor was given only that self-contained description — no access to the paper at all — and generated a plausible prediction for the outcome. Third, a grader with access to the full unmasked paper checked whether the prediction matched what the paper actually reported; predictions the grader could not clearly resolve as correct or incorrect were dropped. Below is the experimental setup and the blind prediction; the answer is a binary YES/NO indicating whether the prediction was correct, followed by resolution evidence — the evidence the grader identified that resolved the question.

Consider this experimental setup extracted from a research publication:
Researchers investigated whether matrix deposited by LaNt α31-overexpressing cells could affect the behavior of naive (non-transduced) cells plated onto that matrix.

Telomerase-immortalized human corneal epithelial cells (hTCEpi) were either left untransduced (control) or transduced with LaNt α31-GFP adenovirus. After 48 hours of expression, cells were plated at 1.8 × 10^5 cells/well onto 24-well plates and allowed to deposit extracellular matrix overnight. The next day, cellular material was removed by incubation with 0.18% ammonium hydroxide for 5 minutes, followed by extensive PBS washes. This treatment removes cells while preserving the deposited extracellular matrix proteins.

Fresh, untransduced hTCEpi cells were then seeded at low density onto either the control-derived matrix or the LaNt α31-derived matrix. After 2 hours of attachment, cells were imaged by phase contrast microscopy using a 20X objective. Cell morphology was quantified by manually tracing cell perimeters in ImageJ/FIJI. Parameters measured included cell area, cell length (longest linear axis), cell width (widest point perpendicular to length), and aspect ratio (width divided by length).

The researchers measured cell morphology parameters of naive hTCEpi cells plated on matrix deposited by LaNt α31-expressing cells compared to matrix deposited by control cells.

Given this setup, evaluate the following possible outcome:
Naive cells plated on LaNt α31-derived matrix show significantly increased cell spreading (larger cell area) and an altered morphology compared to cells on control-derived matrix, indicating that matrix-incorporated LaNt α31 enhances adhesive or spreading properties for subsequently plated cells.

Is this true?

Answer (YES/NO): NO